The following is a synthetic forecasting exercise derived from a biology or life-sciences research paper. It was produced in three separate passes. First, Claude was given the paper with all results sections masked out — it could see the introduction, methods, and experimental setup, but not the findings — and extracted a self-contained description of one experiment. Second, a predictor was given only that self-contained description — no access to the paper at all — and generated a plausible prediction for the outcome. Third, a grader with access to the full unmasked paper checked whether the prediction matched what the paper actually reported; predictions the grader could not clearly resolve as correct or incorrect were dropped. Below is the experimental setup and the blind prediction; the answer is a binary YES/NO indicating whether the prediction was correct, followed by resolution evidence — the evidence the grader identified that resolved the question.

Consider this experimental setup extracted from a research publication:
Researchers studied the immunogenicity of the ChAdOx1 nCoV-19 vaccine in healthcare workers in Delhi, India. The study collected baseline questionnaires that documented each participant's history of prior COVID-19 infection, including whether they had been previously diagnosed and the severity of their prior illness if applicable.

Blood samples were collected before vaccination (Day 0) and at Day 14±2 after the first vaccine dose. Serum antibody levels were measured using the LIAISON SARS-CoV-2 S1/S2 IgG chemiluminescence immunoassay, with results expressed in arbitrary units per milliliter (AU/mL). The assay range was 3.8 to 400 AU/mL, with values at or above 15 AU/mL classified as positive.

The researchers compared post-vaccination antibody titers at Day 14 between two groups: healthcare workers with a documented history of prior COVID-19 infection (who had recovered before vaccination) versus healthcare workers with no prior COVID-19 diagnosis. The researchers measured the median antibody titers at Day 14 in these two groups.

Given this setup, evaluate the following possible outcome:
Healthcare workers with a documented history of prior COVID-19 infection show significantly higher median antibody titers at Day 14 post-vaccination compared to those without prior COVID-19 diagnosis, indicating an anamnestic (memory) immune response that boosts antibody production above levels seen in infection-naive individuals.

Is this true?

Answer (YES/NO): YES